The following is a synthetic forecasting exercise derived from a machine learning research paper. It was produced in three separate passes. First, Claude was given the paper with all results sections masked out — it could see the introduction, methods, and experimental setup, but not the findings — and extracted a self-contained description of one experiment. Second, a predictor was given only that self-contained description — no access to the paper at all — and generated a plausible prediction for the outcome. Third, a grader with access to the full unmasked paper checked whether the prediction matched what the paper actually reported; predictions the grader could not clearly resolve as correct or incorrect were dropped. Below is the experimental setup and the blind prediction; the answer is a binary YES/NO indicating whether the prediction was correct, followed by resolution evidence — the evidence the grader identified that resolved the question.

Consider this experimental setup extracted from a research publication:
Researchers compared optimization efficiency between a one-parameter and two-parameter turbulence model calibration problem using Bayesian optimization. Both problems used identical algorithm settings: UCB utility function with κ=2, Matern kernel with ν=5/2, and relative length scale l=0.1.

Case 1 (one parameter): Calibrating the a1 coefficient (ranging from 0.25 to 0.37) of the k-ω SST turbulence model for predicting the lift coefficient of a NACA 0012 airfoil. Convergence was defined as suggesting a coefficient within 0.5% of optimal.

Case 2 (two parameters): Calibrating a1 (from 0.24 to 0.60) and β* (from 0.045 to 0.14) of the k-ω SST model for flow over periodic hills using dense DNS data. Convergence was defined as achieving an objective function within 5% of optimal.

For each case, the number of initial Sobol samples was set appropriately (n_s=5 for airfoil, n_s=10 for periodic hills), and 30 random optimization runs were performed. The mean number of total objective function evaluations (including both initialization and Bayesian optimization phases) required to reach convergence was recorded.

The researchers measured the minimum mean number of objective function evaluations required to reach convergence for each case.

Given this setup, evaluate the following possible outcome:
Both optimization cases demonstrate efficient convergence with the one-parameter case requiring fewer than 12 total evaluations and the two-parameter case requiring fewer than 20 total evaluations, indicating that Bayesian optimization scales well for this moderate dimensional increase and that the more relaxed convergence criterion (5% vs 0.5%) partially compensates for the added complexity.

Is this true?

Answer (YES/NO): NO